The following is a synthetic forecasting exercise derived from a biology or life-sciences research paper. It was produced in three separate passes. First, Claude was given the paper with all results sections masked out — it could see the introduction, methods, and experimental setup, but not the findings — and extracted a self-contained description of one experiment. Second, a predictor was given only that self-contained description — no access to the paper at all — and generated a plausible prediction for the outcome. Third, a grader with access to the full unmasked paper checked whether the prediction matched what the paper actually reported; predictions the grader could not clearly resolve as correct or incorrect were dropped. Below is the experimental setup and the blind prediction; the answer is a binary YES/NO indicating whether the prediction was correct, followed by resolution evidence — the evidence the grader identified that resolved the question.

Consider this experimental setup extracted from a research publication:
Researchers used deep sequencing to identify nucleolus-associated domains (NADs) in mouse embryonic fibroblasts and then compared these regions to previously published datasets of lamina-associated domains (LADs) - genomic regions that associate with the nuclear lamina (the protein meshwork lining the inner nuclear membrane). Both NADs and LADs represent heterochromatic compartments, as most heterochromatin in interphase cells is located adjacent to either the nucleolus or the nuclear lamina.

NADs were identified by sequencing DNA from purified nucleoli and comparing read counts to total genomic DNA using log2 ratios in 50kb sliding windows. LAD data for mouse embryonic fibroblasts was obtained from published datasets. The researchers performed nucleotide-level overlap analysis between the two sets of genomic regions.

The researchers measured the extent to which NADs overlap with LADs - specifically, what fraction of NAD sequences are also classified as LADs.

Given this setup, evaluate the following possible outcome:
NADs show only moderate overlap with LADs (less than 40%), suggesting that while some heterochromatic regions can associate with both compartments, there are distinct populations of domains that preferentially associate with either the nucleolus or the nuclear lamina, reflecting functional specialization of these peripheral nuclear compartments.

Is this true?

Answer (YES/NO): NO